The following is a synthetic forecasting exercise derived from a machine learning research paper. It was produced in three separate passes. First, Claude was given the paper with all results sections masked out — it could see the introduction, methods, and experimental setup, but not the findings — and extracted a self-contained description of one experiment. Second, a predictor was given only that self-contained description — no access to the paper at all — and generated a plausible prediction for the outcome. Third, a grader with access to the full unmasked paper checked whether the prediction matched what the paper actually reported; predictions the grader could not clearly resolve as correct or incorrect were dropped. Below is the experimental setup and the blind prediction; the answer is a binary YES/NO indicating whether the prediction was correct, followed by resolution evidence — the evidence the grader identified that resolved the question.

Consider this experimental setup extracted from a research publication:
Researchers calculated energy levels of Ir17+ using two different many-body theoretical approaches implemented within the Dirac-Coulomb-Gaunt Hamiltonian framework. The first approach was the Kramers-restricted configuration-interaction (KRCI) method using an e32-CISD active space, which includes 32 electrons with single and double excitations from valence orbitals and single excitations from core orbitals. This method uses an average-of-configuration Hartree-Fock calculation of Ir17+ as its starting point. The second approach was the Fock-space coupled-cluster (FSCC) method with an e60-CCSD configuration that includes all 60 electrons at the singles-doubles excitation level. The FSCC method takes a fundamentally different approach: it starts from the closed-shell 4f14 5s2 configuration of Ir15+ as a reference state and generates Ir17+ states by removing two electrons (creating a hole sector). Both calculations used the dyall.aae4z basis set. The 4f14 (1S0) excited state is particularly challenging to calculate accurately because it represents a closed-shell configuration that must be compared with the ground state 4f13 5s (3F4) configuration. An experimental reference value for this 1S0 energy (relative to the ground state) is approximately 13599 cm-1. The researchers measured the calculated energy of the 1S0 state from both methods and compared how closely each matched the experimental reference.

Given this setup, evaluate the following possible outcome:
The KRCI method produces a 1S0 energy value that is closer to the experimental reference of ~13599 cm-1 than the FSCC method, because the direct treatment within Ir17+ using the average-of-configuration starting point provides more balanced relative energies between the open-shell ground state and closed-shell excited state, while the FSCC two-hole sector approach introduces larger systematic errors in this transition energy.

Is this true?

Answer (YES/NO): YES